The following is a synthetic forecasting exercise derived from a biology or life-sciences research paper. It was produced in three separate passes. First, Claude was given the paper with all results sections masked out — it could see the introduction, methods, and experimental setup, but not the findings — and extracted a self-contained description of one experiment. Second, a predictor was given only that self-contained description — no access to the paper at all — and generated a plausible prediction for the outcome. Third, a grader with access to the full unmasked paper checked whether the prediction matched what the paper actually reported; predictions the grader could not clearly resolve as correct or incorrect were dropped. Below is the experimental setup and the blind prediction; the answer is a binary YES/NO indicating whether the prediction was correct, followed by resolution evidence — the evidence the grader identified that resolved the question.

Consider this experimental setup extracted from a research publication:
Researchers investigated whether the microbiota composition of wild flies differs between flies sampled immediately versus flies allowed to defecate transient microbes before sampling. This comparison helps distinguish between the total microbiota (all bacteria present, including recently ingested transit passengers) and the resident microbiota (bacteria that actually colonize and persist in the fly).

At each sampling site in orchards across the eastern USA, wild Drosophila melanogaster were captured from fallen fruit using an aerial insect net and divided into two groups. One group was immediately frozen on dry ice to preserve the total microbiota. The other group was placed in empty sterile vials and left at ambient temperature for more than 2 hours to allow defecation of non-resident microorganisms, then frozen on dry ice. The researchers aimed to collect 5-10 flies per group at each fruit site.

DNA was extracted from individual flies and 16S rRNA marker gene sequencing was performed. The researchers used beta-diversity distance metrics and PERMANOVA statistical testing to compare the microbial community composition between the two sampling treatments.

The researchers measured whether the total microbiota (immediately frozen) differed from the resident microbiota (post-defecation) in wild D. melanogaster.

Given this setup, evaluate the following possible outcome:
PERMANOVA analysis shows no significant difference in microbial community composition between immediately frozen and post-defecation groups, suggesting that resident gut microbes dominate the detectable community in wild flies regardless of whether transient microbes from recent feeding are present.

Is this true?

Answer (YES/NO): YES